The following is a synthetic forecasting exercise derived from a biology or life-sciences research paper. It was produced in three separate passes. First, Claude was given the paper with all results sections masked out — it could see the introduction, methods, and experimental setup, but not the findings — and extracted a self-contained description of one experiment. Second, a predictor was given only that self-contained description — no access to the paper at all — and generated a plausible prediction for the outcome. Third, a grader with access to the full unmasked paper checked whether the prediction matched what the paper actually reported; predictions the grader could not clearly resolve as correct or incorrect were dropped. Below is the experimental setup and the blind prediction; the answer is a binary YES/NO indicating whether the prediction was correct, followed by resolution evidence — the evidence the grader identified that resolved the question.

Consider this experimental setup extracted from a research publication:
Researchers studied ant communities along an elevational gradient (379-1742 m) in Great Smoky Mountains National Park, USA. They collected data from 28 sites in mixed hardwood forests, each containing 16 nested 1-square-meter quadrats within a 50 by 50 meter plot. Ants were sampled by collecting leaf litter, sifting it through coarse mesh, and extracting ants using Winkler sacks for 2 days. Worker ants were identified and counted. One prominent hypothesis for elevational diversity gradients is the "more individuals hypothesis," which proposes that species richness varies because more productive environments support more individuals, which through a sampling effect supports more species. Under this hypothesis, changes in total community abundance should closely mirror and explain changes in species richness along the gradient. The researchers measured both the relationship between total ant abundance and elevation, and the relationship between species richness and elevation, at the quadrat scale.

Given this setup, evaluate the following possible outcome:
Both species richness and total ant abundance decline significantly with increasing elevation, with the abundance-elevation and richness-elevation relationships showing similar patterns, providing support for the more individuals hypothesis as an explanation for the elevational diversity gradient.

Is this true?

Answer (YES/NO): NO